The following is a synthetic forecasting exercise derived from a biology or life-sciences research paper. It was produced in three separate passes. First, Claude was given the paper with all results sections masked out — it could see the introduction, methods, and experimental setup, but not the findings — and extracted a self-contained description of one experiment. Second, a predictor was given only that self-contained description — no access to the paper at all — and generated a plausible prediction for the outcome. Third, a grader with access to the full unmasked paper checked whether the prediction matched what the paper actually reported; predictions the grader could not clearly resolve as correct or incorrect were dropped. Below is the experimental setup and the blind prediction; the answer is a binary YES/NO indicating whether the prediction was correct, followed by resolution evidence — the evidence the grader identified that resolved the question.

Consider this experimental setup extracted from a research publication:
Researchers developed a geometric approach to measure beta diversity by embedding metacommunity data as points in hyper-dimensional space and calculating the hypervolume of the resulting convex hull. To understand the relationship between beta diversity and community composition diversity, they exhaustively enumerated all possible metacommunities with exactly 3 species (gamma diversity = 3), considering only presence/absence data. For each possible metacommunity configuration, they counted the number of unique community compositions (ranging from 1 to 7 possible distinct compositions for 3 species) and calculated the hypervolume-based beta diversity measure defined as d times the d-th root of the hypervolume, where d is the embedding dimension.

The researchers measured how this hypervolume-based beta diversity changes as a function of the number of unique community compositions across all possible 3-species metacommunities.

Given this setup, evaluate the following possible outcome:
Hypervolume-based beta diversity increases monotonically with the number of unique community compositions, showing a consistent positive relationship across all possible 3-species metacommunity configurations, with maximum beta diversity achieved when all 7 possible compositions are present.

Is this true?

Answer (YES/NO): NO